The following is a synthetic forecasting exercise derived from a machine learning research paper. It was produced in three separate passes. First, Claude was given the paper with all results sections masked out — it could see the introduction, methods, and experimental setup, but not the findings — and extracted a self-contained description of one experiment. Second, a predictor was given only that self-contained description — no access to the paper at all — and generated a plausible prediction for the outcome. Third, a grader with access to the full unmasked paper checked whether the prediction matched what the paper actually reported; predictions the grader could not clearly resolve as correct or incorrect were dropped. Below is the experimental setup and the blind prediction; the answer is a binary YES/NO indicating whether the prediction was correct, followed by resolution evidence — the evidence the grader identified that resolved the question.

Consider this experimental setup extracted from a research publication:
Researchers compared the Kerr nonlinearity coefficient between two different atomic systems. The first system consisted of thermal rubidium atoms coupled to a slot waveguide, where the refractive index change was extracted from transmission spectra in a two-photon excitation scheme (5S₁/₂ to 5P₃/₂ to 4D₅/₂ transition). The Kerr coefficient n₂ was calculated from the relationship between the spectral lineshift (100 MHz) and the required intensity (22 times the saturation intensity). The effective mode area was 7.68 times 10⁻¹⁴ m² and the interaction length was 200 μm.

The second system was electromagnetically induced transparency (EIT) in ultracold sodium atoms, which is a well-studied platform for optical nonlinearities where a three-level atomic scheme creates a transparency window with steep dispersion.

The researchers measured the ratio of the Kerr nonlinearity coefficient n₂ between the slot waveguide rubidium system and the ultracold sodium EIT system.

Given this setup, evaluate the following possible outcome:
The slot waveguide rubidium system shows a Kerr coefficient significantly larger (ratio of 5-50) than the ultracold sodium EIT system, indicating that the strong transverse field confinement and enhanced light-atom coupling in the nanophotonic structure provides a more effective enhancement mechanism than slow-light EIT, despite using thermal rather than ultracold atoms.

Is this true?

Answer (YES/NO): NO